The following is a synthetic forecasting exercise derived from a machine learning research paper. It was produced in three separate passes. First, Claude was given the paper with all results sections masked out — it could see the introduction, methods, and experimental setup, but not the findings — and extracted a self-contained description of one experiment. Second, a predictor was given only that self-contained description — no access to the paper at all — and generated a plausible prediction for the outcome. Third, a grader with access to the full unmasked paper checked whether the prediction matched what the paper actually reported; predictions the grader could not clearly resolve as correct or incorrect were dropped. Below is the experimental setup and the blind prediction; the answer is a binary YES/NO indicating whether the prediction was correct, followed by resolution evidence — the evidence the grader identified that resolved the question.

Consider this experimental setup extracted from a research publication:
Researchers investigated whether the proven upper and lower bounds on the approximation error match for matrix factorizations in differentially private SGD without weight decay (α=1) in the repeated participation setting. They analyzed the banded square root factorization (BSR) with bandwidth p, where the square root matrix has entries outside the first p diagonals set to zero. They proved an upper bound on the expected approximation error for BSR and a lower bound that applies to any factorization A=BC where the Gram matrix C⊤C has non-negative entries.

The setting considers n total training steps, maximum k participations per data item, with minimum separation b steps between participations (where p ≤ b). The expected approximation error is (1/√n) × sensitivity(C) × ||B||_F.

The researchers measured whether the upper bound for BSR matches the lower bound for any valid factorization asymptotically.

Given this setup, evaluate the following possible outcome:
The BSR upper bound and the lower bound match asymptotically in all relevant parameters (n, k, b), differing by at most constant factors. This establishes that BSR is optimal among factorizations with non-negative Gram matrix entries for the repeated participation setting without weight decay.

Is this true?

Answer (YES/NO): NO